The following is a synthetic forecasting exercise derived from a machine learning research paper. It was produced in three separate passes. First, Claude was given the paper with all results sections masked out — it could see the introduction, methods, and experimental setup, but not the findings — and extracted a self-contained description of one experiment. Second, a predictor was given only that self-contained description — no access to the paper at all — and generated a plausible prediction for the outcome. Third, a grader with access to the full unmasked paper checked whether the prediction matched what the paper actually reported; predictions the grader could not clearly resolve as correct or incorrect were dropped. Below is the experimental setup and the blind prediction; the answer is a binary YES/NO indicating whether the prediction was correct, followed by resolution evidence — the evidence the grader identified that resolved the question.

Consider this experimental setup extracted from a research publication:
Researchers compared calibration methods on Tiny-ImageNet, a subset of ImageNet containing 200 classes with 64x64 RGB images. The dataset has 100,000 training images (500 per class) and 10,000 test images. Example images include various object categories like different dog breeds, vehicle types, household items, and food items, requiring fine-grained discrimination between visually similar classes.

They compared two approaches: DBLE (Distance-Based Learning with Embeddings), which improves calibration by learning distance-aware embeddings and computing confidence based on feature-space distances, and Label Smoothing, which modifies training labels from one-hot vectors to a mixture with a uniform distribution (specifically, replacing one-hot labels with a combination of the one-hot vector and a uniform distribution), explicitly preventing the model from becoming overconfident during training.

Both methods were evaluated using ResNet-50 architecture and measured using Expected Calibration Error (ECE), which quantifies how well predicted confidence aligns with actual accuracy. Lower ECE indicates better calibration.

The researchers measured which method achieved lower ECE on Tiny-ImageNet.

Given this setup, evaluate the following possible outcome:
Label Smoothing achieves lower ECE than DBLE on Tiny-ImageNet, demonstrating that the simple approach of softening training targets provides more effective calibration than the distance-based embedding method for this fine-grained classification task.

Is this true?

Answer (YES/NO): NO